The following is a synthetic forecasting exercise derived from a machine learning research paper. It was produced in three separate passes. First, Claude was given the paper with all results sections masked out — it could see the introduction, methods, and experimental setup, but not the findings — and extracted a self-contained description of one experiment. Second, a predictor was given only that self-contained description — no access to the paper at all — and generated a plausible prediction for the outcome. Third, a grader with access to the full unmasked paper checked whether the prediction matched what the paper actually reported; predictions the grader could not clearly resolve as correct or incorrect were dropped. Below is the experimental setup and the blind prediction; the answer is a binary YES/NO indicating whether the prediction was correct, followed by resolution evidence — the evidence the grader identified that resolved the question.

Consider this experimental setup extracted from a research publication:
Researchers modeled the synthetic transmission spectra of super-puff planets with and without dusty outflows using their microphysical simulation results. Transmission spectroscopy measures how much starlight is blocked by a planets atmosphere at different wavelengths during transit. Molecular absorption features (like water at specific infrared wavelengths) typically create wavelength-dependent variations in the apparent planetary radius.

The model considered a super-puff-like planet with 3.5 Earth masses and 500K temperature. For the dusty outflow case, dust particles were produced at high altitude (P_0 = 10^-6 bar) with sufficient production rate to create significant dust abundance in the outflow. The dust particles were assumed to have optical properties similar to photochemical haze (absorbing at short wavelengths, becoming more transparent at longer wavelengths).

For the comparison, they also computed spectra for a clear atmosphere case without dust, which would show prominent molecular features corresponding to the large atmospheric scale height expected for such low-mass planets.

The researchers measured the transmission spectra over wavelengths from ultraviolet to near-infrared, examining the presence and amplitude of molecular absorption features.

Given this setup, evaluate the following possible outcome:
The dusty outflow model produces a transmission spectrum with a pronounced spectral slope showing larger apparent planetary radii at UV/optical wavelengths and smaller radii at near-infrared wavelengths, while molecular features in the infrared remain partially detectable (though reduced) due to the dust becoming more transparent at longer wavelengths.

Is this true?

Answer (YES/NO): YES